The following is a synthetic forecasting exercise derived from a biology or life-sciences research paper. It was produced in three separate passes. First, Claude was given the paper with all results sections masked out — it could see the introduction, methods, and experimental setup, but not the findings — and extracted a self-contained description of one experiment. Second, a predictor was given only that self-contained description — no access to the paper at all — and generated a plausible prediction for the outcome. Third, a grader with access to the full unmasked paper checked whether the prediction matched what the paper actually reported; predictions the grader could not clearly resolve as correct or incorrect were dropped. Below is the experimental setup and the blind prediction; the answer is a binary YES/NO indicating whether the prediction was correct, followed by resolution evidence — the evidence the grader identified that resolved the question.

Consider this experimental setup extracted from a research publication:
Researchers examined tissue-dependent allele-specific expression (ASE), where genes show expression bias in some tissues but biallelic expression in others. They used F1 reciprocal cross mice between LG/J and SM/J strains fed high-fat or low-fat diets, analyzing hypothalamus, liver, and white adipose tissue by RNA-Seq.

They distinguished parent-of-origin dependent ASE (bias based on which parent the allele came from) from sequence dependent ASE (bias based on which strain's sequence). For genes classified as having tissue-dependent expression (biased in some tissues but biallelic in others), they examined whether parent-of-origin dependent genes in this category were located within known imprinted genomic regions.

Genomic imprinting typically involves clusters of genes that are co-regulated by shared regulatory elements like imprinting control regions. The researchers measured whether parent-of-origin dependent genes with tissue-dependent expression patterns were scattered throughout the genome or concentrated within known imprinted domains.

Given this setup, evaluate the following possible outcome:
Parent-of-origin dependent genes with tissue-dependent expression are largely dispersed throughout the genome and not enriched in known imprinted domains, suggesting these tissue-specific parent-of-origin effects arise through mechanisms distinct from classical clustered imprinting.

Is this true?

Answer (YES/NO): NO